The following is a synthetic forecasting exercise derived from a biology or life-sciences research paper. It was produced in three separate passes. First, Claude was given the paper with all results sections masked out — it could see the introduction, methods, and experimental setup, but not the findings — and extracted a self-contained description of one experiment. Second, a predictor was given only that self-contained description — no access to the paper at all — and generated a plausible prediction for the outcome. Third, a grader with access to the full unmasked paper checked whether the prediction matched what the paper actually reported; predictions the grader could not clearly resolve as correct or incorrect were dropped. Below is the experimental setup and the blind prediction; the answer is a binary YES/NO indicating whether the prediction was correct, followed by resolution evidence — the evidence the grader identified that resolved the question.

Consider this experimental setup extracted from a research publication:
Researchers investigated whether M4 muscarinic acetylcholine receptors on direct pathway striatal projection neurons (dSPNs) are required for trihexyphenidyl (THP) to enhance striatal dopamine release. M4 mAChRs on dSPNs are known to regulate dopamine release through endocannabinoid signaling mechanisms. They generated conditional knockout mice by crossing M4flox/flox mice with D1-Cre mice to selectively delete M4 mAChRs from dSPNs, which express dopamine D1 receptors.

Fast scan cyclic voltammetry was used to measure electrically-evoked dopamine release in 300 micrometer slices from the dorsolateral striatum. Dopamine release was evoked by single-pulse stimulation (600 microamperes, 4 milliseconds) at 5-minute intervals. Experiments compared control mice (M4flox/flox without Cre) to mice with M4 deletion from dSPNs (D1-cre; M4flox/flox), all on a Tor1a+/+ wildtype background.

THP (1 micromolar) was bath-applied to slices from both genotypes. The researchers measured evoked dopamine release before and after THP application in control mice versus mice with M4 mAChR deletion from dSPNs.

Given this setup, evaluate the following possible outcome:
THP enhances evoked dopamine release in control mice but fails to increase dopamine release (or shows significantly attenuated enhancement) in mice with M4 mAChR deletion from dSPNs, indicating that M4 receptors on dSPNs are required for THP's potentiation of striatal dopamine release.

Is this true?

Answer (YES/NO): NO